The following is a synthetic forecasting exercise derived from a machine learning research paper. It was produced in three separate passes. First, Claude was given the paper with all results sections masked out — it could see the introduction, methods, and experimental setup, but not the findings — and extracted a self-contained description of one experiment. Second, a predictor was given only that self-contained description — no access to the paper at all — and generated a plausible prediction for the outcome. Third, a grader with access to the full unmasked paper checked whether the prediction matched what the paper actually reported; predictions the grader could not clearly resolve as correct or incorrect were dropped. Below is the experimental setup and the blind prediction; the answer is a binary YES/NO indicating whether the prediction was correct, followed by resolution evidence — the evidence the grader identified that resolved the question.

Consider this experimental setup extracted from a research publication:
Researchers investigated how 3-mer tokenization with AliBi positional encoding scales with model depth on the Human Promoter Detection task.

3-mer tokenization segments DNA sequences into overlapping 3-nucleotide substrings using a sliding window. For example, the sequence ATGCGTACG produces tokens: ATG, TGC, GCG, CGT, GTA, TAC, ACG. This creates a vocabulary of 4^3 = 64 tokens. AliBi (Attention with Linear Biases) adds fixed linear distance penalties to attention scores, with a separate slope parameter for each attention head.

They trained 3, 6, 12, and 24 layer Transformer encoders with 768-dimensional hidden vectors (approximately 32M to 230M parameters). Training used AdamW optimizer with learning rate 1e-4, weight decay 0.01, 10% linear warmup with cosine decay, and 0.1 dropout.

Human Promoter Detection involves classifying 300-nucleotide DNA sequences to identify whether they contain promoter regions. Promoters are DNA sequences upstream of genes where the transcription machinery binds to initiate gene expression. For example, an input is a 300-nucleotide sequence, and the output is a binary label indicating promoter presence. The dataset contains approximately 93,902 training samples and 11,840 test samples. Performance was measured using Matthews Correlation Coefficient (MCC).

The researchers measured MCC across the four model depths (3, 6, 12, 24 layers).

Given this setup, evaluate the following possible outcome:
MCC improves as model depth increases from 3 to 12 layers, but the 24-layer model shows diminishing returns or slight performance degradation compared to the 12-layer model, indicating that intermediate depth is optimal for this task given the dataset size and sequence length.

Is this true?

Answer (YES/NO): YES